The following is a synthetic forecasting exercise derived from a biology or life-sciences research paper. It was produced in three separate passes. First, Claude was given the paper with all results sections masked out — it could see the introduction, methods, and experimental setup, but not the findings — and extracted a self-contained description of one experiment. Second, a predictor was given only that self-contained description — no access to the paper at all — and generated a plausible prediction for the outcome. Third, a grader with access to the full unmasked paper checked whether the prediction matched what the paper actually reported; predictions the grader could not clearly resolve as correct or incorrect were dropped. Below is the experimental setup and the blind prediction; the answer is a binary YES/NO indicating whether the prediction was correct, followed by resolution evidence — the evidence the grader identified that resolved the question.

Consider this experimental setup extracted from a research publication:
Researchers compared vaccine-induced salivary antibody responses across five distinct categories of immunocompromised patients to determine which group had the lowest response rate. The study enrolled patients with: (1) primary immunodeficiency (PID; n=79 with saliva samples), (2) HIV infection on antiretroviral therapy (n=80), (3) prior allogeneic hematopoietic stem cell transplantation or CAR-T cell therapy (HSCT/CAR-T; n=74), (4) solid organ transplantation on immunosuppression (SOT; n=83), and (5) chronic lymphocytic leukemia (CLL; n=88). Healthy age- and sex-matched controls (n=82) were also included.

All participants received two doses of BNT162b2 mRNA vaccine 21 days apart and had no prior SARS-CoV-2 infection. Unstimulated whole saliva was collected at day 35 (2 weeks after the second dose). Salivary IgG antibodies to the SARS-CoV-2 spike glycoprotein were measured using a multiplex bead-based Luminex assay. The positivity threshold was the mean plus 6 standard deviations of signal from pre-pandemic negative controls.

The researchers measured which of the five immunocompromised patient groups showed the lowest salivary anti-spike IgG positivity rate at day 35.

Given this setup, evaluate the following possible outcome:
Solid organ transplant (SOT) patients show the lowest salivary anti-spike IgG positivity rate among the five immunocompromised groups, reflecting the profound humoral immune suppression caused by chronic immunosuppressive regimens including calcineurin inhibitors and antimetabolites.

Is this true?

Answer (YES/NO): YES